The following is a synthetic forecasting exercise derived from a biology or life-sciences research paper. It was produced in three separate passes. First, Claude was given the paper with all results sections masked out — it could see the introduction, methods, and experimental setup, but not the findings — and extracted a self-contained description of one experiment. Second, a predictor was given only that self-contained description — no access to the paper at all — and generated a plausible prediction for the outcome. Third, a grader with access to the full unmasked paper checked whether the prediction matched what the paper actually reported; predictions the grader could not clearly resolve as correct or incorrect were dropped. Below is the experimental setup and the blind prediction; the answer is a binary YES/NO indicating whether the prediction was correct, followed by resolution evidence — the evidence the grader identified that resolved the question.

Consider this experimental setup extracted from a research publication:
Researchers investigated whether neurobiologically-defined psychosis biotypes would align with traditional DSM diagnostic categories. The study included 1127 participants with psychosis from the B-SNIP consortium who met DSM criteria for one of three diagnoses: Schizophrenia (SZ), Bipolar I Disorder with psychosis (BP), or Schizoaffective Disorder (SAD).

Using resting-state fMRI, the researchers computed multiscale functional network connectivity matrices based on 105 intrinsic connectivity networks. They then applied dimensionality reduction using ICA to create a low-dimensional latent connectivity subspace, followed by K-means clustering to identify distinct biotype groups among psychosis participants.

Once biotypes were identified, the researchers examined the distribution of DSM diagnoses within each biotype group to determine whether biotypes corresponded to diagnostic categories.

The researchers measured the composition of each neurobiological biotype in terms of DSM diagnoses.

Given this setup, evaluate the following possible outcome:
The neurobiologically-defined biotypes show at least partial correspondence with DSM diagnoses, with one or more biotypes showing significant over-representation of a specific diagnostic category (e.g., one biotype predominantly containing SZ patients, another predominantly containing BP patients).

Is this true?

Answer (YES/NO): YES